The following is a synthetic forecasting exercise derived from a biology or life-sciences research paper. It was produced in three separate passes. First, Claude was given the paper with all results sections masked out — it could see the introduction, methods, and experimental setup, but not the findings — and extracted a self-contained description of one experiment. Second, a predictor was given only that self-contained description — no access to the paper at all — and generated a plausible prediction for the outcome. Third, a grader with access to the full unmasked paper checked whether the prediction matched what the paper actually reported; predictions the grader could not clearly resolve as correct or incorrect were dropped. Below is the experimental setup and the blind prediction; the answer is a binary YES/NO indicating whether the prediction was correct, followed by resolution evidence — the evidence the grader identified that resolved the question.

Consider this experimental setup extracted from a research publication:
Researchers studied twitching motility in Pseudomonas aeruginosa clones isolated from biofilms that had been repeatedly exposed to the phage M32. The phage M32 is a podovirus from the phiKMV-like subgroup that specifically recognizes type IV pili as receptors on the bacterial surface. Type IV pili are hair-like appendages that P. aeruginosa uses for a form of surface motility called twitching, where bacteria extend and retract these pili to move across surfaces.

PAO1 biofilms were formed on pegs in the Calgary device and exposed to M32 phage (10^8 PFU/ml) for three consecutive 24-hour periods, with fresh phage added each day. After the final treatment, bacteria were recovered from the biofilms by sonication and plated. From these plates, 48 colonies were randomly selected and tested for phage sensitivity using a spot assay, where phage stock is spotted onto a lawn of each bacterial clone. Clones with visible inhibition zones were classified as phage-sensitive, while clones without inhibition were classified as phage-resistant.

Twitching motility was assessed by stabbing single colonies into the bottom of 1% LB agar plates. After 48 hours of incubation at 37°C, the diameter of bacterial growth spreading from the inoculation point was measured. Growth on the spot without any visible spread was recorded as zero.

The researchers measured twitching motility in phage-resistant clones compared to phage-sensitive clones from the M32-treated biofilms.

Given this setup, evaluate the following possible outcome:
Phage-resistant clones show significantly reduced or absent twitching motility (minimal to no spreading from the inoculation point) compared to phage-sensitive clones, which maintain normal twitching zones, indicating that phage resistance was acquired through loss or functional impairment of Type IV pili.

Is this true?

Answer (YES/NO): NO